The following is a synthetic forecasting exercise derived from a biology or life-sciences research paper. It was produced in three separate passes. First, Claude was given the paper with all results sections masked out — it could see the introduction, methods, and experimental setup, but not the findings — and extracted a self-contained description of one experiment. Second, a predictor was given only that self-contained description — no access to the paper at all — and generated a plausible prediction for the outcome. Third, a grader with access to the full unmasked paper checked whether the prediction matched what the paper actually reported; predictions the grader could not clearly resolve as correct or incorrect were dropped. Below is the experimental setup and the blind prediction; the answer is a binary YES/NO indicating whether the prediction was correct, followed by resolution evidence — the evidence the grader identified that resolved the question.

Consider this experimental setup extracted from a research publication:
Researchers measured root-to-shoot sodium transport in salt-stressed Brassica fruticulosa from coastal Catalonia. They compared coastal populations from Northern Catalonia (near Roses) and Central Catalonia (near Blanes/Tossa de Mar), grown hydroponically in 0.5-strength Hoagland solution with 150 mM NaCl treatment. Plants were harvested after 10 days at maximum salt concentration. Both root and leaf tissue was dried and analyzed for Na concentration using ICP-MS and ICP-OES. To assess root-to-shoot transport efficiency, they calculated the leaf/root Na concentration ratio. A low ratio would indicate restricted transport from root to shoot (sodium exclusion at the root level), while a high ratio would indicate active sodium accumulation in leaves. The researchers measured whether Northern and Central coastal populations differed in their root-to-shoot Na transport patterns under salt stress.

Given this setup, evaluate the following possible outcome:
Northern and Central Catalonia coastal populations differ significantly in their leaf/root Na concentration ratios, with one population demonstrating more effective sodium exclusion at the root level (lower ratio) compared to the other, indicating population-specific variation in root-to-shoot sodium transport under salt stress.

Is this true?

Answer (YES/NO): YES